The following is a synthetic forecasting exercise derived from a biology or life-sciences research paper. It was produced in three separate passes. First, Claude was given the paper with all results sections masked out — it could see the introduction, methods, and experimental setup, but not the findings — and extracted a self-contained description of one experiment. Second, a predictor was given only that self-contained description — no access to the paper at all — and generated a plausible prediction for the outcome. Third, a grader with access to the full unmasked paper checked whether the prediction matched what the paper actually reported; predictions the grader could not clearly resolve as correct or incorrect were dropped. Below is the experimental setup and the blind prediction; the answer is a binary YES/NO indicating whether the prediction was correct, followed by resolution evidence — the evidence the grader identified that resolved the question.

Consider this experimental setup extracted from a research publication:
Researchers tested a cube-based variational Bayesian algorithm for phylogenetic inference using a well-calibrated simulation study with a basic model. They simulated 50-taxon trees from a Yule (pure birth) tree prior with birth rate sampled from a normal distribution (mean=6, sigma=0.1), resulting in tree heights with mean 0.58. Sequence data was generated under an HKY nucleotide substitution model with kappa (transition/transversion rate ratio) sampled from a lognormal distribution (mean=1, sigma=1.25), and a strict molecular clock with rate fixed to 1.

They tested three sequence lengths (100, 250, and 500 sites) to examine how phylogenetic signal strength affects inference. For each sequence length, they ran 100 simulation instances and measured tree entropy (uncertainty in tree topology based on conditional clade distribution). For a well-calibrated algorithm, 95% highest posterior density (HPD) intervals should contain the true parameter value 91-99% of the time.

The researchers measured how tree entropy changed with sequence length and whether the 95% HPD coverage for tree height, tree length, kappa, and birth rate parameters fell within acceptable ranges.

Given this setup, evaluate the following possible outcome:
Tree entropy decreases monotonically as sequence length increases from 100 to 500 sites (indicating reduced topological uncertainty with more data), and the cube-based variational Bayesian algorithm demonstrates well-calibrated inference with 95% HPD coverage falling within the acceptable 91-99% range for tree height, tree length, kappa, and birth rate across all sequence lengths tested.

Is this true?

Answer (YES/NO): YES